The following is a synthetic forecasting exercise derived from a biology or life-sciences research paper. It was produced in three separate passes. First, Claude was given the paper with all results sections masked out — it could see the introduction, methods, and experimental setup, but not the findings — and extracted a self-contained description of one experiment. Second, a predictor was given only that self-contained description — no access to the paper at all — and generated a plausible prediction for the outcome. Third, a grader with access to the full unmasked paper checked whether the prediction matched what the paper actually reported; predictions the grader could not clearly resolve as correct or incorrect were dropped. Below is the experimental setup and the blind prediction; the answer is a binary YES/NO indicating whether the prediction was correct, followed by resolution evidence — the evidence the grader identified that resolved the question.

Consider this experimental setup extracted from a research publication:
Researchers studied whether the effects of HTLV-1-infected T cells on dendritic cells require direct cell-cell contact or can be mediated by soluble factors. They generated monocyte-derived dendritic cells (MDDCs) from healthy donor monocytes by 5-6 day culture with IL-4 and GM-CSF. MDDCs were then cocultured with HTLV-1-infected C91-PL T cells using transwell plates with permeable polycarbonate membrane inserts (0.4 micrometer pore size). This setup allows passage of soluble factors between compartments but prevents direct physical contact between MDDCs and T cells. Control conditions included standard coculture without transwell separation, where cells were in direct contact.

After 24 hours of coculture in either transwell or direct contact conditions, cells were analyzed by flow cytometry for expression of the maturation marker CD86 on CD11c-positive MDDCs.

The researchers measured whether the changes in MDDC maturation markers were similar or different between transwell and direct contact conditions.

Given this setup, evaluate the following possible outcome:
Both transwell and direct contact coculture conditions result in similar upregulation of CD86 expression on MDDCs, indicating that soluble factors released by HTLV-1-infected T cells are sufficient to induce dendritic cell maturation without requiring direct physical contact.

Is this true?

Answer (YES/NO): NO